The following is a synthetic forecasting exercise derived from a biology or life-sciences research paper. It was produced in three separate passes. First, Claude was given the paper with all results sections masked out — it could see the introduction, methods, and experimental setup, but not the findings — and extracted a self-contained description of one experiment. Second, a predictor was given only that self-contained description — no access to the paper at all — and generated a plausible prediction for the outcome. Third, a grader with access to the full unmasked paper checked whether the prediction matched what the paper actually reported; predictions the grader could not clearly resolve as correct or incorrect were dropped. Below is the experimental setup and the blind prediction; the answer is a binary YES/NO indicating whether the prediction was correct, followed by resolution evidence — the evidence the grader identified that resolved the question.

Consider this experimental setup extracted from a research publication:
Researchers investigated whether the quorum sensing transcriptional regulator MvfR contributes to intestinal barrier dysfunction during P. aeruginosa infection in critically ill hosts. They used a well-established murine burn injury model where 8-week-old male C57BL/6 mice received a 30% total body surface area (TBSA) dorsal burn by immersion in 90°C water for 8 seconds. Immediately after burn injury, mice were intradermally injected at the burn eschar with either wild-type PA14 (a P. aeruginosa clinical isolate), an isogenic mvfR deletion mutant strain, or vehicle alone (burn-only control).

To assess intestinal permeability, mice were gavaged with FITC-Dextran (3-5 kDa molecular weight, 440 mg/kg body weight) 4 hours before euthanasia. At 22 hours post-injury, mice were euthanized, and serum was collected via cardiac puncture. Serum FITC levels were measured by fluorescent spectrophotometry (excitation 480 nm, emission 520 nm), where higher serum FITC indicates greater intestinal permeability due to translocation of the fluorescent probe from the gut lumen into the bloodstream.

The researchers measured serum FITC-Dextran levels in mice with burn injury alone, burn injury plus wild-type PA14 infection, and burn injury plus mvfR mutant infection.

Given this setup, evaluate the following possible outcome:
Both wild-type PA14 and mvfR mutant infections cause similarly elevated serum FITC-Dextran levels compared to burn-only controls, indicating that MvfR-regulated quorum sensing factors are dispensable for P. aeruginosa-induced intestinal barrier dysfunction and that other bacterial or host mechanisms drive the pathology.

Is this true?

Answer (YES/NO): NO